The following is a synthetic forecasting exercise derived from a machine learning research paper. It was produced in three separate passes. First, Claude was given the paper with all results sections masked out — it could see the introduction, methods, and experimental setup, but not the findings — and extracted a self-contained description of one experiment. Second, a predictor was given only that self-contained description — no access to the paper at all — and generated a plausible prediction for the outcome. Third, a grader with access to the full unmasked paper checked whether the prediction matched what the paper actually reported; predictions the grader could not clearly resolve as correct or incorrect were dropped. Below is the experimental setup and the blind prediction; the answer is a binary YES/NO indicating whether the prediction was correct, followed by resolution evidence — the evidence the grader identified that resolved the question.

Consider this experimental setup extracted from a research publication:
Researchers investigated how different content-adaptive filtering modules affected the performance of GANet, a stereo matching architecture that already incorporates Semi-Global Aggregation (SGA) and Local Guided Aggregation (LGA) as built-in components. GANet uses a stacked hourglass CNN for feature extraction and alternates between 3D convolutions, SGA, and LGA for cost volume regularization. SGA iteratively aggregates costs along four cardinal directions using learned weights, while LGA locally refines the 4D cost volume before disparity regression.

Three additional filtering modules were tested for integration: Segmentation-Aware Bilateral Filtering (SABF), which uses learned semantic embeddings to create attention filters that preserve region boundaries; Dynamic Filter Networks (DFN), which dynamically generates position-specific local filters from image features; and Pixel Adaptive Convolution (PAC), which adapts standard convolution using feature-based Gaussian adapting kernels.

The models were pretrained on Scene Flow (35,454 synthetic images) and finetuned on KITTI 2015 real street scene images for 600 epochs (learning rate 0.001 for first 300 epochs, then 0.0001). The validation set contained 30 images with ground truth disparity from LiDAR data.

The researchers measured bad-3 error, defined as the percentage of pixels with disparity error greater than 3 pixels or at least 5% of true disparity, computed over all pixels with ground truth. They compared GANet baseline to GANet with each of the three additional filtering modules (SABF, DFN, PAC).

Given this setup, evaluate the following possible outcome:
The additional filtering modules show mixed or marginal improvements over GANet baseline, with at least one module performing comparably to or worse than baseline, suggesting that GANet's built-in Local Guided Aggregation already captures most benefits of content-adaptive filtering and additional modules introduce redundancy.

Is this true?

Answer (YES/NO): NO